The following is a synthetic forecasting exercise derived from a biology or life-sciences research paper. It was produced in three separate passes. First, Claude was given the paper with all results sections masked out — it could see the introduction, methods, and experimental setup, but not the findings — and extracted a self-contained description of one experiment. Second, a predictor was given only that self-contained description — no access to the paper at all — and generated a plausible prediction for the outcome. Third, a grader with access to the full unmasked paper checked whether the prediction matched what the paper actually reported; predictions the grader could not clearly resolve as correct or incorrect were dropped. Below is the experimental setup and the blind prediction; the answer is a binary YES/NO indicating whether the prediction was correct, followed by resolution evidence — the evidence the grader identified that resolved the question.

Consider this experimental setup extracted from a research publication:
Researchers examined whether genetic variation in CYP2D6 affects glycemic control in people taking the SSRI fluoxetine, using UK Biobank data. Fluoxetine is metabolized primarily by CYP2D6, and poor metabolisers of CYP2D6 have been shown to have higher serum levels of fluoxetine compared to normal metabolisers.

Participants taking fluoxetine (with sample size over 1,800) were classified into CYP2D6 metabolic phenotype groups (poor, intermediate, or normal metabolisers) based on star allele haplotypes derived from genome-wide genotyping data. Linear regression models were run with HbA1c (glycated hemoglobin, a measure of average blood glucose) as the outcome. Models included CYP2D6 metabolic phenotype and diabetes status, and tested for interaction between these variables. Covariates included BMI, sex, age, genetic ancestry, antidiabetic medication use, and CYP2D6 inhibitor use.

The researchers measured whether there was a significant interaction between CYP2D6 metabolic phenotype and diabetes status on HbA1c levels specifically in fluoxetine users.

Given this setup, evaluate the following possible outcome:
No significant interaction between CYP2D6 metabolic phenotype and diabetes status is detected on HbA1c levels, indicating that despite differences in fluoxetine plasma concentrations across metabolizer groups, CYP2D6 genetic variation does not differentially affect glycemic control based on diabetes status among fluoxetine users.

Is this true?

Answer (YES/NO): NO